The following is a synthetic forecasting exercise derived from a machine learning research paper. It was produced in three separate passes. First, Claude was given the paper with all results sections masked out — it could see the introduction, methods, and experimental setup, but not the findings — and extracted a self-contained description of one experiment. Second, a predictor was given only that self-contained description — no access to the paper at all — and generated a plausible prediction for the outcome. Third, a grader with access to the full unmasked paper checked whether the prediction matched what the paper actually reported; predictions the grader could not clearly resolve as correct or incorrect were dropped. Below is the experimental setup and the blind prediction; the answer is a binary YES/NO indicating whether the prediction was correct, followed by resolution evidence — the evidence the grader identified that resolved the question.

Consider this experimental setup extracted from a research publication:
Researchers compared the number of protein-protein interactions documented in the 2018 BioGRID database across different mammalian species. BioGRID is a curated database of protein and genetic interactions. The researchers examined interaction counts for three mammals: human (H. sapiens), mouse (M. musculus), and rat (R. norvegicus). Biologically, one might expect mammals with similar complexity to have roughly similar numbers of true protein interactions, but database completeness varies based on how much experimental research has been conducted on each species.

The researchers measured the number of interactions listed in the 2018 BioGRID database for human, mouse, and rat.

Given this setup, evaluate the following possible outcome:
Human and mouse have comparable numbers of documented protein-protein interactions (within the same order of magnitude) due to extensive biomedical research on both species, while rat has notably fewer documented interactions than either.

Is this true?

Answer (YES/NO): NO